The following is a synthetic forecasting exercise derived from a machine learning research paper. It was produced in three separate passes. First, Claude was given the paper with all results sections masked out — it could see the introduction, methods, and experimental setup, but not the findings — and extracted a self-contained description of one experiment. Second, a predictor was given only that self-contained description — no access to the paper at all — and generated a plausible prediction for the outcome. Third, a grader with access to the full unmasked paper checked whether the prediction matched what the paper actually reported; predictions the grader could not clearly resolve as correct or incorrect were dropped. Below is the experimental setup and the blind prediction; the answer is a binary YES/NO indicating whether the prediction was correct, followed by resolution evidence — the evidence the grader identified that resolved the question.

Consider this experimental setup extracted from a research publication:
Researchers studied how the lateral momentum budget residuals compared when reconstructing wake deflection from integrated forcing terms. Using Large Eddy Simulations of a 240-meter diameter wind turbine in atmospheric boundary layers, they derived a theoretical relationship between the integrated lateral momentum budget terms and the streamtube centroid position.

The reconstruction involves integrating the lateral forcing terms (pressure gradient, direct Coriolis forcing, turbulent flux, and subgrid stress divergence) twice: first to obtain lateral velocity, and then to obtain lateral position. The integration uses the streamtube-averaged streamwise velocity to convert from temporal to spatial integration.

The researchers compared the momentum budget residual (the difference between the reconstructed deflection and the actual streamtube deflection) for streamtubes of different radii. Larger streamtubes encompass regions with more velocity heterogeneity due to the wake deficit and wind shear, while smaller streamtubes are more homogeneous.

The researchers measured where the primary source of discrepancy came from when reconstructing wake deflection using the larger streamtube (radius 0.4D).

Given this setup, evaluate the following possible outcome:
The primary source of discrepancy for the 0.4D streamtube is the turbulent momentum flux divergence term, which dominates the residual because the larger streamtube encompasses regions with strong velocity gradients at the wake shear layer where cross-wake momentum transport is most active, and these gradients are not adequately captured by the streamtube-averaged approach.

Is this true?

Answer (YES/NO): NO